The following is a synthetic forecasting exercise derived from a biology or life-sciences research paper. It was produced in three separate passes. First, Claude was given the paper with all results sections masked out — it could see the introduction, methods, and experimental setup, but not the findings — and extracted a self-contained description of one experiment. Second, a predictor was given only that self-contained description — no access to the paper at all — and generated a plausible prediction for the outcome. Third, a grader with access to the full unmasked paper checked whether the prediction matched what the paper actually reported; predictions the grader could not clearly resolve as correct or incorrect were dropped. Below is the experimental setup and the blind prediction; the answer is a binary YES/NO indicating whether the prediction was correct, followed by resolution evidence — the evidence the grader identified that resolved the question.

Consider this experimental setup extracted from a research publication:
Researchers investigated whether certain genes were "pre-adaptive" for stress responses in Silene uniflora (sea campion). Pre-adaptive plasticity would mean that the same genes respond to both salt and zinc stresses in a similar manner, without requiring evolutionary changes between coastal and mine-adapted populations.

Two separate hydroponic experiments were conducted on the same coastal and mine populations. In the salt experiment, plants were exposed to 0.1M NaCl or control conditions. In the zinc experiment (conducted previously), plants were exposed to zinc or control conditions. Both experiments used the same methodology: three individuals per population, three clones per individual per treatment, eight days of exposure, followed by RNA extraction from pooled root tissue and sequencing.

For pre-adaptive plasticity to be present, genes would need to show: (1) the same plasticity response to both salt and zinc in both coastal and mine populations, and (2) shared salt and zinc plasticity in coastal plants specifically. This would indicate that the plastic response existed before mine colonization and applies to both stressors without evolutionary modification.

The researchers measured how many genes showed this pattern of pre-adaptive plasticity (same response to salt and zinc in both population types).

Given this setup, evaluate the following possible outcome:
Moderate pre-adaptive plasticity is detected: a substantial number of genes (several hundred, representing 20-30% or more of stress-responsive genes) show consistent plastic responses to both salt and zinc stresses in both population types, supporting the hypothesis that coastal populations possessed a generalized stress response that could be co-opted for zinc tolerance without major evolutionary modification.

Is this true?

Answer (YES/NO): NO